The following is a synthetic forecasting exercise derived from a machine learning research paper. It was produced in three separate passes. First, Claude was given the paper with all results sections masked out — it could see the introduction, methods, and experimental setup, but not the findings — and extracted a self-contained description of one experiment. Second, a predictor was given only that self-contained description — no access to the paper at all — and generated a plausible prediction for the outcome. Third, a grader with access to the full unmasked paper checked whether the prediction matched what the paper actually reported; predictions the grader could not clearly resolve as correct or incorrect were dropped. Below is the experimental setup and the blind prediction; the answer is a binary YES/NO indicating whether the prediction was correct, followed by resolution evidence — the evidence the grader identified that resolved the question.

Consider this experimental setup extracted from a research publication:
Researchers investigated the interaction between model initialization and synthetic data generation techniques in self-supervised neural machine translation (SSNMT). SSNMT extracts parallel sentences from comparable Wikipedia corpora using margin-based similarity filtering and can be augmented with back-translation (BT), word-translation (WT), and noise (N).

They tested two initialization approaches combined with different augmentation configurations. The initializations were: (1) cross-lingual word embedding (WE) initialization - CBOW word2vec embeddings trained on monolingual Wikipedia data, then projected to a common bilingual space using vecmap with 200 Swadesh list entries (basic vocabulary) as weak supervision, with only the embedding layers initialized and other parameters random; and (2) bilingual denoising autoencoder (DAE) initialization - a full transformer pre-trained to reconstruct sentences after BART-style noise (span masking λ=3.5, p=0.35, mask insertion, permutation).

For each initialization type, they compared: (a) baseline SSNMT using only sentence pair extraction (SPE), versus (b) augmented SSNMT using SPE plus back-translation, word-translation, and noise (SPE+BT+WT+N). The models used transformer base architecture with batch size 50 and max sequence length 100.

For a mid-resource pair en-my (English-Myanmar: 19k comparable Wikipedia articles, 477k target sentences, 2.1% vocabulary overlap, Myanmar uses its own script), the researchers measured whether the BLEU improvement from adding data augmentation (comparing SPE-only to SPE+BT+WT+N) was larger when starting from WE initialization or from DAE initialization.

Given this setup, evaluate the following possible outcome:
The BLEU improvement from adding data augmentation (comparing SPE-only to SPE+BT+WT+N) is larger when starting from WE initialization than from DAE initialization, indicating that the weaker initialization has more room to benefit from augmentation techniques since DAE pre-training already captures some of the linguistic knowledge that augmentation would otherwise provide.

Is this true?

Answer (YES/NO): NO